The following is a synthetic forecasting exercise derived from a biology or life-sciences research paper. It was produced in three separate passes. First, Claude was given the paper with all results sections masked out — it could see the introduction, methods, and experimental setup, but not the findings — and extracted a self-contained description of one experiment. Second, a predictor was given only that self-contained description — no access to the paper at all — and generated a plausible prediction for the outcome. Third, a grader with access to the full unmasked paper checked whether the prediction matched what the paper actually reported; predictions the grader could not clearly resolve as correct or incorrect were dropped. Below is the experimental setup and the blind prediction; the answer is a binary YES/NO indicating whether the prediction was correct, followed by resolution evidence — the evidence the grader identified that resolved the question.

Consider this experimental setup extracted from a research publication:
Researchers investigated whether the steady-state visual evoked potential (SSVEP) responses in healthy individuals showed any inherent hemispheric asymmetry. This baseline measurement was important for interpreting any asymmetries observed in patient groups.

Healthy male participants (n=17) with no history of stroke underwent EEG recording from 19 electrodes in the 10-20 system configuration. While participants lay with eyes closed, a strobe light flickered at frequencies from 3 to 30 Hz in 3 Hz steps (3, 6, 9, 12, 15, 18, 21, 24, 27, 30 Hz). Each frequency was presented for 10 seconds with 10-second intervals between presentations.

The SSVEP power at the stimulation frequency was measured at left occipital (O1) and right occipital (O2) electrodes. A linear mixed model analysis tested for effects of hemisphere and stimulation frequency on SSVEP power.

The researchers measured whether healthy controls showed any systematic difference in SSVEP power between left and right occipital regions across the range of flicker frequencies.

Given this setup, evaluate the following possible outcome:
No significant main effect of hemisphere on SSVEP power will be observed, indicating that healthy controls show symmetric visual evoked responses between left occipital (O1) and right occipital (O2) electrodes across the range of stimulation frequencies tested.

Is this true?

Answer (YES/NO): YES